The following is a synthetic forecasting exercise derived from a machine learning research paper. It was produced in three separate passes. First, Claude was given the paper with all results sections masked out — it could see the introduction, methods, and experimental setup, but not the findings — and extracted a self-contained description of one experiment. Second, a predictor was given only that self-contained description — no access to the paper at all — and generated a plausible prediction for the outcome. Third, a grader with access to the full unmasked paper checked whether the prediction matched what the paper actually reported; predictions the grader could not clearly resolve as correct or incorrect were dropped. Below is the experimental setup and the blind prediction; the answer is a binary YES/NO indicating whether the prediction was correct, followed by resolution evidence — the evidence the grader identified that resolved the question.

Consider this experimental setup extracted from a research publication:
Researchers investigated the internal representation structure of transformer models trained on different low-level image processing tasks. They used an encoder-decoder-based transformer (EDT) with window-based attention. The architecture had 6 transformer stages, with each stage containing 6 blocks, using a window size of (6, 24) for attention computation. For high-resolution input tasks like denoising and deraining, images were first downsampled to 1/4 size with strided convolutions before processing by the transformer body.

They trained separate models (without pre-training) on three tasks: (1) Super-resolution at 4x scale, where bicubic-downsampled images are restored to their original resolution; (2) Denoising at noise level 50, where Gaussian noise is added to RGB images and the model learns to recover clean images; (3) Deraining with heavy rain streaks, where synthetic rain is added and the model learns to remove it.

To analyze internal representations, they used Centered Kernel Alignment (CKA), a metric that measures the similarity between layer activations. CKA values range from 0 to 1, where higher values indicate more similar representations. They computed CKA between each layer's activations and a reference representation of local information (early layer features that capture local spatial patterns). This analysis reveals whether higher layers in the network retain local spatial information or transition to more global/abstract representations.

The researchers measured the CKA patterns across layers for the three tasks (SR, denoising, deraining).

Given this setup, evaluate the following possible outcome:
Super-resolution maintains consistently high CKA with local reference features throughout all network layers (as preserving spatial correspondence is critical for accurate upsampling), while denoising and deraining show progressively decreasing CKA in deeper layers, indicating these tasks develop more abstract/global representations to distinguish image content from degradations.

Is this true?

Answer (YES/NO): NO